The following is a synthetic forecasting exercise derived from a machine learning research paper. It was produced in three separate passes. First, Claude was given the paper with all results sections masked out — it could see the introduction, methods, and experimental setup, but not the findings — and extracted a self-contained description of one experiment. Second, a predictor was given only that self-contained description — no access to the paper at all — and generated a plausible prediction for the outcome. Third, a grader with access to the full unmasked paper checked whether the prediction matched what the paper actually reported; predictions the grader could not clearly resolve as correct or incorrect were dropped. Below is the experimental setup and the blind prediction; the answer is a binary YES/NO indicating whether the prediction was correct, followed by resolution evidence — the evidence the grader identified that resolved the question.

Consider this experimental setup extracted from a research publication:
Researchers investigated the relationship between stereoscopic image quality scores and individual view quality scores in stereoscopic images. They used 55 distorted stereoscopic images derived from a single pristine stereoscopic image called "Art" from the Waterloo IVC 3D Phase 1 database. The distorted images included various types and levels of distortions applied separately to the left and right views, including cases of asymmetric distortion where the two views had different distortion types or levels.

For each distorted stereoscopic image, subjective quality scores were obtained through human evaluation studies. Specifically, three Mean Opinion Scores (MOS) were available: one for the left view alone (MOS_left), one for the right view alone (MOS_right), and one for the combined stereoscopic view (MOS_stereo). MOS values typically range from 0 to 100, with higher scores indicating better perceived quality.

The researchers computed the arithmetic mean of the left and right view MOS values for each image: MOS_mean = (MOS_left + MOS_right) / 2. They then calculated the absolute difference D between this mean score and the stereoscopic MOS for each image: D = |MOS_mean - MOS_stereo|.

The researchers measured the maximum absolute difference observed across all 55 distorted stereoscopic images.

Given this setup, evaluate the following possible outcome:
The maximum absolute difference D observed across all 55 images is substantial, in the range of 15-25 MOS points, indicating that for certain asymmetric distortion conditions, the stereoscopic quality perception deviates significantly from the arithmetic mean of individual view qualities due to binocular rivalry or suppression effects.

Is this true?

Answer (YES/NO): YES